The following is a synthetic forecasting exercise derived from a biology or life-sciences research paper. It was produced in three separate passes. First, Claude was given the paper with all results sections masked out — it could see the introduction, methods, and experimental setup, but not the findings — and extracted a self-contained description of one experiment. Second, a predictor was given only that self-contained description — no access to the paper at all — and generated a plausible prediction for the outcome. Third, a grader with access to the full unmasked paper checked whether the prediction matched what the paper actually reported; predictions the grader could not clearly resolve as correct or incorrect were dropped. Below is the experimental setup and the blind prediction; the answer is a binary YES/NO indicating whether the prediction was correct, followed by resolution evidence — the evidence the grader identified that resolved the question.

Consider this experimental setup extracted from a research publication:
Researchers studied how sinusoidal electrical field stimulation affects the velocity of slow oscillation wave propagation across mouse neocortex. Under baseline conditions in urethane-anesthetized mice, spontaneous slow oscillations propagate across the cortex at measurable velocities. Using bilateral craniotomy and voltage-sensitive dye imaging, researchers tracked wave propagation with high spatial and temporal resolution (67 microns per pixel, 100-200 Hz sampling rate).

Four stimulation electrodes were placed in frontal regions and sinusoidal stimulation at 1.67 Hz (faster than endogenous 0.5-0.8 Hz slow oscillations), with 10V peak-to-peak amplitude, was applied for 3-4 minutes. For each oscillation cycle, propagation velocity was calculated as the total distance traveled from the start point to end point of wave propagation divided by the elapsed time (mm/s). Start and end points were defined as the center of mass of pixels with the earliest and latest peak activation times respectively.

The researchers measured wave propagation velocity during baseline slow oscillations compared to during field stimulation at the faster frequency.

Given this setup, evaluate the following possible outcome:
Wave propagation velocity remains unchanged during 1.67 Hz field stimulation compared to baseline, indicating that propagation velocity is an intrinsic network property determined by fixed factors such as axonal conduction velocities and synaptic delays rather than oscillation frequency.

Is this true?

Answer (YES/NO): YES